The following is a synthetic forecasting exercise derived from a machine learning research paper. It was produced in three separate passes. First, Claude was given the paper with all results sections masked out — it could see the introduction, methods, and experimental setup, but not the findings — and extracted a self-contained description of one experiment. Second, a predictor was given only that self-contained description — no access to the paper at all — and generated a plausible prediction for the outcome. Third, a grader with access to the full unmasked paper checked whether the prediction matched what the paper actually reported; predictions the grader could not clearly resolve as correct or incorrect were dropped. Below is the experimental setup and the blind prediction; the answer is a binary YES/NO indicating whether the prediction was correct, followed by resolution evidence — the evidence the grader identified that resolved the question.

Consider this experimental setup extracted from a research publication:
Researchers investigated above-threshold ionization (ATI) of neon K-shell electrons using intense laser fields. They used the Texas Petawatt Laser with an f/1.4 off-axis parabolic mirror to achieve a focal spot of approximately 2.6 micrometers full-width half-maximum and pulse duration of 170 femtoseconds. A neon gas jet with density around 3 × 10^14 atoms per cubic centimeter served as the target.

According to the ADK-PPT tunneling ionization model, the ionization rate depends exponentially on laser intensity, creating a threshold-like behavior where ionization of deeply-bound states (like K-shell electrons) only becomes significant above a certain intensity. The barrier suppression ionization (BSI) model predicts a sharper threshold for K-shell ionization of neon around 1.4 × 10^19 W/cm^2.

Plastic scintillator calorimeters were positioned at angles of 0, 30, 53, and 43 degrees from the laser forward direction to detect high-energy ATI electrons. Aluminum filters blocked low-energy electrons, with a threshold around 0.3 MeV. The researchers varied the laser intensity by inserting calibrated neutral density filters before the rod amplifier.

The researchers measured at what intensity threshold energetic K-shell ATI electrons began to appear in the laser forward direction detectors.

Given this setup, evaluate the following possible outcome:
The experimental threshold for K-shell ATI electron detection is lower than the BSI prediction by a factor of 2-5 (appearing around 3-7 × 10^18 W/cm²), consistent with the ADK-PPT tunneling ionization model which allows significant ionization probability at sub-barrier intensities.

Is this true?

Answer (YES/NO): NO